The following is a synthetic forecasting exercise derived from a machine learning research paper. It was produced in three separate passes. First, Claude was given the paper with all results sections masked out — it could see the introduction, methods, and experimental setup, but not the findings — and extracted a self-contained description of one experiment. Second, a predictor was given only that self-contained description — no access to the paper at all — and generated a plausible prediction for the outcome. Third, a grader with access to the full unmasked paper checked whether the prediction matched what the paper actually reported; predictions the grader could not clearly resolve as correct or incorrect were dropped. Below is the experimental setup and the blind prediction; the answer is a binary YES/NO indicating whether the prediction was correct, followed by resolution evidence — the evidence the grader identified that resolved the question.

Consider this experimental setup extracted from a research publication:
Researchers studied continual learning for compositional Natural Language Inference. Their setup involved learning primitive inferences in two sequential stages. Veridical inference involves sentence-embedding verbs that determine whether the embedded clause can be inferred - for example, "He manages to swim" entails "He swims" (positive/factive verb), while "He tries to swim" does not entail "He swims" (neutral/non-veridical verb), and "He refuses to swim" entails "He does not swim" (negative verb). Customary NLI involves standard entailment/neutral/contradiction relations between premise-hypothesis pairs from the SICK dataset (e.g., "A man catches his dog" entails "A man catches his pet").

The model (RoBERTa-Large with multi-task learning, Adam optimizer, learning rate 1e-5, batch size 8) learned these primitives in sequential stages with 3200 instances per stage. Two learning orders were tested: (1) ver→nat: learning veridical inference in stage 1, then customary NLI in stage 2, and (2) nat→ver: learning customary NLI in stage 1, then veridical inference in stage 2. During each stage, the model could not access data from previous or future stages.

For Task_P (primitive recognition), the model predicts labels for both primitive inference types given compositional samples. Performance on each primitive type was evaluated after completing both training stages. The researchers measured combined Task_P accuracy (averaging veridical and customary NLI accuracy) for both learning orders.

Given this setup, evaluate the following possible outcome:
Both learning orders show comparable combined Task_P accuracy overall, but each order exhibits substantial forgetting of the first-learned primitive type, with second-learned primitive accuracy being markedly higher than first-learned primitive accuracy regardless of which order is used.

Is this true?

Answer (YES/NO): NO